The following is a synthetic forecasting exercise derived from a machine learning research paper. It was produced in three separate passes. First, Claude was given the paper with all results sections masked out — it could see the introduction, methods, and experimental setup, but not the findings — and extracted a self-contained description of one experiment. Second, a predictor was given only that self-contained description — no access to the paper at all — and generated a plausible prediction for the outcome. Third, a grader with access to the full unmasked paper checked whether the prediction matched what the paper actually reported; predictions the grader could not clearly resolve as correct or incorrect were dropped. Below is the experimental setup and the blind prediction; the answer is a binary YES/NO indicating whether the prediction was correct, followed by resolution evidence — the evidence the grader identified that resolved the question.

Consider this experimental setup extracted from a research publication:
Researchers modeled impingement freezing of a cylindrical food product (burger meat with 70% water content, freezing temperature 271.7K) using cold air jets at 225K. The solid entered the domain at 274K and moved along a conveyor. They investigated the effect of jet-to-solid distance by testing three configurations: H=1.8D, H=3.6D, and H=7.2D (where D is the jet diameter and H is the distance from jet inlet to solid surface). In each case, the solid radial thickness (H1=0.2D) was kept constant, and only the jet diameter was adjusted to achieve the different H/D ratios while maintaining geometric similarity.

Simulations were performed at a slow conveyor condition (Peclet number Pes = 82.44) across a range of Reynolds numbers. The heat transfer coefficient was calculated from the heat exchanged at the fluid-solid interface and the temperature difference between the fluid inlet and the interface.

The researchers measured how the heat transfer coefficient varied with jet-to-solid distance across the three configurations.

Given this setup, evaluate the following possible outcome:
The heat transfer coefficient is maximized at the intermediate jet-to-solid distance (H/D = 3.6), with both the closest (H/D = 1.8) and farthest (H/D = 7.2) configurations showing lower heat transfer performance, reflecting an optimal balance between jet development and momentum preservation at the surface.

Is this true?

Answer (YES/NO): NO